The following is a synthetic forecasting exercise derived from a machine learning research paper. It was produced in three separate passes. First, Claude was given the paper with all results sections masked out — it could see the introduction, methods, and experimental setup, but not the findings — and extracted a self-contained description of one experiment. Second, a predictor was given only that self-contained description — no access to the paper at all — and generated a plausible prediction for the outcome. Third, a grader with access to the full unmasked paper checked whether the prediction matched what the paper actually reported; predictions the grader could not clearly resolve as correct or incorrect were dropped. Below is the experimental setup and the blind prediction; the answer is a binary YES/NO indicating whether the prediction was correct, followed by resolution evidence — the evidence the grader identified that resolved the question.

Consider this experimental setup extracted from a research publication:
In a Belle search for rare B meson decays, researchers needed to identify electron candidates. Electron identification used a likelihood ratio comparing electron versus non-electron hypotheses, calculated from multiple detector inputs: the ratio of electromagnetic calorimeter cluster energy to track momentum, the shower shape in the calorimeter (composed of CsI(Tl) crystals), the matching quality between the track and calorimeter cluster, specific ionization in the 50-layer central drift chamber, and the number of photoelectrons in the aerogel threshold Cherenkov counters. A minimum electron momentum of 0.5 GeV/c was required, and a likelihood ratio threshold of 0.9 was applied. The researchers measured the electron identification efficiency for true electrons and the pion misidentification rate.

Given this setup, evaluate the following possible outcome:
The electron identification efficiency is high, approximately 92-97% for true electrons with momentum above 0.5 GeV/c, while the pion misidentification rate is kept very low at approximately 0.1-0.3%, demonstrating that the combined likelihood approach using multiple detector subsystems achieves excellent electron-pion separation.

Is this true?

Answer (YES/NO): NO